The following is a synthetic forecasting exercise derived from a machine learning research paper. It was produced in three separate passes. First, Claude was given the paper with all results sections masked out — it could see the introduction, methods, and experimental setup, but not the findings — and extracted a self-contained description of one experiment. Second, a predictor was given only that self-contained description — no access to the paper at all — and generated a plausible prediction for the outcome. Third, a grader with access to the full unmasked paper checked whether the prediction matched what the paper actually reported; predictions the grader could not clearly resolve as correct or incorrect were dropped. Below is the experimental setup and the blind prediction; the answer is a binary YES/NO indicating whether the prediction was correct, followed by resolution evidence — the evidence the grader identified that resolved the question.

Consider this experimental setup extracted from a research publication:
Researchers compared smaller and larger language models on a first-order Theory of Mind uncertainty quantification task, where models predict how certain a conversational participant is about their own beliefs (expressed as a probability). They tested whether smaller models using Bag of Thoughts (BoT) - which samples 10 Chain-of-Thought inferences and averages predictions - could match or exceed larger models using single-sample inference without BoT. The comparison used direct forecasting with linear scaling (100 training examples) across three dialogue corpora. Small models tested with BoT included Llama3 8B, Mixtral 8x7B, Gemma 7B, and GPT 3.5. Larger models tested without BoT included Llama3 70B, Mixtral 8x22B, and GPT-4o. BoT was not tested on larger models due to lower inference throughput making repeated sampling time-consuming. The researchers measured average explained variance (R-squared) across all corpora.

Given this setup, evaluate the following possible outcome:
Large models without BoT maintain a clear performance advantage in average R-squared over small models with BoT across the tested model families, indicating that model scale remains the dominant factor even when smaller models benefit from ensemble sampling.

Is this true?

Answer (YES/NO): NO